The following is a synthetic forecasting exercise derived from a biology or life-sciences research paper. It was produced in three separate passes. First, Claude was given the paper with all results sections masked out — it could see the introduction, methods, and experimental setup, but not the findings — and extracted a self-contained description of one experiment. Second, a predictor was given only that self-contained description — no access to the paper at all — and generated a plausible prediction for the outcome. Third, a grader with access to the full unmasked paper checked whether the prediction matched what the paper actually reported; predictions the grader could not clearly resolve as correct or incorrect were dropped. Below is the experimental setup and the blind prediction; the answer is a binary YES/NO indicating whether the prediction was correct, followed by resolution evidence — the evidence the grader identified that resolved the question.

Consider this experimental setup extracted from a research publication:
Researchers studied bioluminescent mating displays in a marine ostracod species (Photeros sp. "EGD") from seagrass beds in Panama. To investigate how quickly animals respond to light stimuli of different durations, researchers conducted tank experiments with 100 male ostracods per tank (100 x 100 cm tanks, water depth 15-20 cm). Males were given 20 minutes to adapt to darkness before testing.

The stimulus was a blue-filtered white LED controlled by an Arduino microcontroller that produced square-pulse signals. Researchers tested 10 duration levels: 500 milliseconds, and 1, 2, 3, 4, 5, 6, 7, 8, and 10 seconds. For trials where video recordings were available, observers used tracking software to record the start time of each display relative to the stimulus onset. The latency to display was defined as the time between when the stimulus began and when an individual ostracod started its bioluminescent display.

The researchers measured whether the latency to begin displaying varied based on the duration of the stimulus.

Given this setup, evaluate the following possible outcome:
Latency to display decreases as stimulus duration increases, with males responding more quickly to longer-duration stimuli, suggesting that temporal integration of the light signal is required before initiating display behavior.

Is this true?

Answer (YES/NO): NO